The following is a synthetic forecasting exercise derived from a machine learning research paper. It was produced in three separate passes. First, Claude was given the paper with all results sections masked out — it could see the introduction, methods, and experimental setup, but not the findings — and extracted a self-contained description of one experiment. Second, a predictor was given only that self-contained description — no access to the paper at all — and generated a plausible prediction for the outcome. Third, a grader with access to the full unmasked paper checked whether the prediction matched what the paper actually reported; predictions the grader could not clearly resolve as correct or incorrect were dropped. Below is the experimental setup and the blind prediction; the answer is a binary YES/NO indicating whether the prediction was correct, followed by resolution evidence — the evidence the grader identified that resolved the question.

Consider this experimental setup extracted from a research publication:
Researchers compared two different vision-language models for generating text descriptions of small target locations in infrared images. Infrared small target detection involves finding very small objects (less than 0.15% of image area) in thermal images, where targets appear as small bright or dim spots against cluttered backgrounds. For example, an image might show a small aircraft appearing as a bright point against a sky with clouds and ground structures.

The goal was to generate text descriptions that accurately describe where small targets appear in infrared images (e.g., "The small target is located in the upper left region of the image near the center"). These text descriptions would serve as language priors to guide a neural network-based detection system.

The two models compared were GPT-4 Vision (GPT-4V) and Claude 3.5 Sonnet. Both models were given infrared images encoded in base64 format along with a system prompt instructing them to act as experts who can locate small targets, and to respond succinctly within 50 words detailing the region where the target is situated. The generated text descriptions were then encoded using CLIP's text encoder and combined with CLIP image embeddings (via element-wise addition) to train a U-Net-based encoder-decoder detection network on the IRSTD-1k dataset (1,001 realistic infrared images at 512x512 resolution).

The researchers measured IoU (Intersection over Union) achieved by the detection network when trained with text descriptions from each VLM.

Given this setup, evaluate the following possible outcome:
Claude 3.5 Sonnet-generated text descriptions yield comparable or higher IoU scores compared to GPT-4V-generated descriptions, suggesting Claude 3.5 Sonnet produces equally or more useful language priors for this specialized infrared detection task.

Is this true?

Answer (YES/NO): YES